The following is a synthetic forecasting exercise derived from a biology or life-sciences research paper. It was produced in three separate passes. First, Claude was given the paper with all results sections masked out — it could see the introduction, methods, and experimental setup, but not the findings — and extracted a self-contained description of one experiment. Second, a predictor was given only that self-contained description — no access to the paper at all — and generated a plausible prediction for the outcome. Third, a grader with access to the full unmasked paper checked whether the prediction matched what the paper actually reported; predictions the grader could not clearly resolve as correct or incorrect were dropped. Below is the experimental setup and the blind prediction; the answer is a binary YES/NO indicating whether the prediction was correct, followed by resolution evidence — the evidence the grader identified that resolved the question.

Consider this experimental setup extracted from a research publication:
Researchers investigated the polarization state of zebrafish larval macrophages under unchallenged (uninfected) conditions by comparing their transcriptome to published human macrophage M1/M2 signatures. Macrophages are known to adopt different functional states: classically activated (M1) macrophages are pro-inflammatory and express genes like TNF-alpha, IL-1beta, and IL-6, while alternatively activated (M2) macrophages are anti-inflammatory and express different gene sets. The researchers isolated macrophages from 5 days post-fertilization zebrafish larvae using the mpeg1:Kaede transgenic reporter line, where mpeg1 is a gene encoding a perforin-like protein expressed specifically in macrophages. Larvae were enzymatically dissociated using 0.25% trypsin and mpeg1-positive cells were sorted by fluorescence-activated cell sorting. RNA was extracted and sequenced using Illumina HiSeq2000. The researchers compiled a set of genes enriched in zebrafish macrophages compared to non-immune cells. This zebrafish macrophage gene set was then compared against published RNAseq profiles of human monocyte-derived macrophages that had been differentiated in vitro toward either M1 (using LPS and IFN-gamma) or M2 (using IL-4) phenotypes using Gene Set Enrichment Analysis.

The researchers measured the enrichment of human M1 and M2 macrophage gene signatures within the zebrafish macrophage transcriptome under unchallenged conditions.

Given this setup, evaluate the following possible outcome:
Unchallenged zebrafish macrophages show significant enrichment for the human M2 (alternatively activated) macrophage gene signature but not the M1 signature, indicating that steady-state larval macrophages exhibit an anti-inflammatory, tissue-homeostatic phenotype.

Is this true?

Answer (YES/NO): NO